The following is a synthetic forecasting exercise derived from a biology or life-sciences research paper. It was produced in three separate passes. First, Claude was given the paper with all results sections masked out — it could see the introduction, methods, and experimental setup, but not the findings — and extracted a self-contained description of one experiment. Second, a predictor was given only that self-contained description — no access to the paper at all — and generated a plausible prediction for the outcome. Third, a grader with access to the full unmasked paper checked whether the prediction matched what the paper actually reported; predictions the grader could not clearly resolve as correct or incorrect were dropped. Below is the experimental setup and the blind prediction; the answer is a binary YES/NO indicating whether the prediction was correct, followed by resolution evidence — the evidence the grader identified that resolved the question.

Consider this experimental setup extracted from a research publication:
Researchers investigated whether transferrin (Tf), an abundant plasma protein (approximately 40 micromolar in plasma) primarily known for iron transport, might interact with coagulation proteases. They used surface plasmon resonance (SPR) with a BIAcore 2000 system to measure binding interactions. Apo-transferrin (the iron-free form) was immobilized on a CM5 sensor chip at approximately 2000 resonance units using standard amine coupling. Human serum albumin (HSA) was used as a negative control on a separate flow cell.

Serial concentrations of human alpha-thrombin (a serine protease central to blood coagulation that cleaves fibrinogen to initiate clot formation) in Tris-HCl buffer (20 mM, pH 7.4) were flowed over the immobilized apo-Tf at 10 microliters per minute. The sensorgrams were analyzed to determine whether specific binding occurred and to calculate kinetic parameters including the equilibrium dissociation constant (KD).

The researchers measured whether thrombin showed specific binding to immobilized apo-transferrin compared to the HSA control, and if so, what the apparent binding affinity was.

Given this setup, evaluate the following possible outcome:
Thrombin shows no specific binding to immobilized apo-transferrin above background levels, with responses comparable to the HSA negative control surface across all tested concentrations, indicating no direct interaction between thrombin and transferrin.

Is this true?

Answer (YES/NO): NO